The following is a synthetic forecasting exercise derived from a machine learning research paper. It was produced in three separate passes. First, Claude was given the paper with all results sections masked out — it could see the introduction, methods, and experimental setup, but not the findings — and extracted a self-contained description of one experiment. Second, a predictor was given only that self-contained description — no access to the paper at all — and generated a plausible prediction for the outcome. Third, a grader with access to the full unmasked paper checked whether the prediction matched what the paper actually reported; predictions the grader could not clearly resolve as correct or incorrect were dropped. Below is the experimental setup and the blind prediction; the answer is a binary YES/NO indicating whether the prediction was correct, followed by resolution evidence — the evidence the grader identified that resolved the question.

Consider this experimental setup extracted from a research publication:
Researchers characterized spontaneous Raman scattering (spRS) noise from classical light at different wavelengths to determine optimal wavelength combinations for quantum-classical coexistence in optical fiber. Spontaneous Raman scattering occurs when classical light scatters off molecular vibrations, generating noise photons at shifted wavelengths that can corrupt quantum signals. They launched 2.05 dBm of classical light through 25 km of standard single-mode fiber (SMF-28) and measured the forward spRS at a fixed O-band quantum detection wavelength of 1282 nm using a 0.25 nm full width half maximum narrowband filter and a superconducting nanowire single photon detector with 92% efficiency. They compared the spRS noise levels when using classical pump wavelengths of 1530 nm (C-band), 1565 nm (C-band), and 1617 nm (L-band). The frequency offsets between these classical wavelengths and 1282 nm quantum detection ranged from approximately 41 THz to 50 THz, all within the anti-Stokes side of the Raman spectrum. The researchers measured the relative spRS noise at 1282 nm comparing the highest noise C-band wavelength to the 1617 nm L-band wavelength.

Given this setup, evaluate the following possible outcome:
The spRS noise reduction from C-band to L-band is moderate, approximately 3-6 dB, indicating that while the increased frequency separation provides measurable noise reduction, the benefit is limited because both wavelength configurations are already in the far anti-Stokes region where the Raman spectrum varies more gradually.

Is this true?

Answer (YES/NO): NO